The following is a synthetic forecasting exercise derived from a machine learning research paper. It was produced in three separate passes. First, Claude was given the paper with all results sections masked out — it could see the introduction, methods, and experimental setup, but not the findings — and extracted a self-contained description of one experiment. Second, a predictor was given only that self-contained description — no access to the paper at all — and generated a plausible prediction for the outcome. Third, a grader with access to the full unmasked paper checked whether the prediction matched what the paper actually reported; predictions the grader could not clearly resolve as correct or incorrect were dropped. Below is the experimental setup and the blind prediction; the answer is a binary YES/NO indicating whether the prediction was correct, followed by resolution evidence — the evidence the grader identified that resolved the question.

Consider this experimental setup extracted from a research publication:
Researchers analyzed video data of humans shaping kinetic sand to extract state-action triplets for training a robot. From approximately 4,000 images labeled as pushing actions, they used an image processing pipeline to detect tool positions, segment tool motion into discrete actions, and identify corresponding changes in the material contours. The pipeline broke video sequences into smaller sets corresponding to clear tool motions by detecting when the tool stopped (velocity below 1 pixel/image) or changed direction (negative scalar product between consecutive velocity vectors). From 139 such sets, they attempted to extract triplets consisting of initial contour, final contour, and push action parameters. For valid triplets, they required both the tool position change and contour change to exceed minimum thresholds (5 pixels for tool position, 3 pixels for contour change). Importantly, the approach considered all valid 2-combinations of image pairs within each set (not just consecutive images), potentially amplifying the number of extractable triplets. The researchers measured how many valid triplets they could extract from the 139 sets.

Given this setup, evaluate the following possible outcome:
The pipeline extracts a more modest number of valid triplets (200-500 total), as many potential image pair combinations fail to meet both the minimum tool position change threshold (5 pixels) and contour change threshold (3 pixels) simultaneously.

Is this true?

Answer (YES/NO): NO